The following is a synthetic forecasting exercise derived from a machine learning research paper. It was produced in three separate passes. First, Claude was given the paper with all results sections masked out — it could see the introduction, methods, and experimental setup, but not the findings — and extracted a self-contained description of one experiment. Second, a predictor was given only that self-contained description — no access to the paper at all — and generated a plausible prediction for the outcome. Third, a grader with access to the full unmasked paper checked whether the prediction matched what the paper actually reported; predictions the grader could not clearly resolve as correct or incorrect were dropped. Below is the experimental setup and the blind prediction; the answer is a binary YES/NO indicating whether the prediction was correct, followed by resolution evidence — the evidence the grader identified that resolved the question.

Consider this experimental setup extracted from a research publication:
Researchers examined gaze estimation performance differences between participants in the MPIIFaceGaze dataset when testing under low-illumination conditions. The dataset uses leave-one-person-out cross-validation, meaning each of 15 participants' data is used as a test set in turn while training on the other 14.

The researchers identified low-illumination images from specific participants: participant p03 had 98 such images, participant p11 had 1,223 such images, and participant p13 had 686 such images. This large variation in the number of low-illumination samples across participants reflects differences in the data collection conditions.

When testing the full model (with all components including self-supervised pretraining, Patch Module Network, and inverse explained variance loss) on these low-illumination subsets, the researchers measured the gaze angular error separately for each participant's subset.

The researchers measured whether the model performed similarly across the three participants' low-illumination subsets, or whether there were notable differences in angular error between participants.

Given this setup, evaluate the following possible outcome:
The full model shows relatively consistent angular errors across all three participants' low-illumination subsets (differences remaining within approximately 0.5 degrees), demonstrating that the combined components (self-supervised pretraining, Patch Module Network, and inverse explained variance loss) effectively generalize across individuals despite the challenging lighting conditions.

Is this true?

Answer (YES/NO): NO